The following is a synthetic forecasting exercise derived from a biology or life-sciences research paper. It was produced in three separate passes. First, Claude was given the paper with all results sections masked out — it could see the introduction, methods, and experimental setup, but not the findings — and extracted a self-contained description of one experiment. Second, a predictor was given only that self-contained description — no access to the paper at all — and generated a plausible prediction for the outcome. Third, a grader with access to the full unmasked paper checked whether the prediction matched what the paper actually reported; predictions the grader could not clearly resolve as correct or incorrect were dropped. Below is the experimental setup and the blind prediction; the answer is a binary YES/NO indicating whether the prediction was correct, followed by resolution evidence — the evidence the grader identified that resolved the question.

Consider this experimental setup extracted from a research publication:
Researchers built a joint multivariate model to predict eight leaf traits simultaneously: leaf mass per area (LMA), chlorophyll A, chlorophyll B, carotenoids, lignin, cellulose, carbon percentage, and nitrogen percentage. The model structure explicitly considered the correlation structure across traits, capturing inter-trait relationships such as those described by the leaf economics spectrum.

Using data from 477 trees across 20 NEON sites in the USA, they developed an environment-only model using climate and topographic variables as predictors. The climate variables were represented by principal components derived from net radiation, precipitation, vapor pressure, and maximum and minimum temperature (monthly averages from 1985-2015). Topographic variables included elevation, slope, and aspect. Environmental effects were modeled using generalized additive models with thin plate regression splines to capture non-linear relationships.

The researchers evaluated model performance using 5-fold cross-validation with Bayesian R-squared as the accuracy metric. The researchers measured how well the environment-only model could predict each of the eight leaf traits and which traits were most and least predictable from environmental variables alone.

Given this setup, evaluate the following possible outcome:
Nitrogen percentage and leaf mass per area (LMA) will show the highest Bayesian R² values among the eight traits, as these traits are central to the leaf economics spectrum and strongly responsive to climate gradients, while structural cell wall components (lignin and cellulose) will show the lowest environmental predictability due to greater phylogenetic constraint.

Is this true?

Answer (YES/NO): NO